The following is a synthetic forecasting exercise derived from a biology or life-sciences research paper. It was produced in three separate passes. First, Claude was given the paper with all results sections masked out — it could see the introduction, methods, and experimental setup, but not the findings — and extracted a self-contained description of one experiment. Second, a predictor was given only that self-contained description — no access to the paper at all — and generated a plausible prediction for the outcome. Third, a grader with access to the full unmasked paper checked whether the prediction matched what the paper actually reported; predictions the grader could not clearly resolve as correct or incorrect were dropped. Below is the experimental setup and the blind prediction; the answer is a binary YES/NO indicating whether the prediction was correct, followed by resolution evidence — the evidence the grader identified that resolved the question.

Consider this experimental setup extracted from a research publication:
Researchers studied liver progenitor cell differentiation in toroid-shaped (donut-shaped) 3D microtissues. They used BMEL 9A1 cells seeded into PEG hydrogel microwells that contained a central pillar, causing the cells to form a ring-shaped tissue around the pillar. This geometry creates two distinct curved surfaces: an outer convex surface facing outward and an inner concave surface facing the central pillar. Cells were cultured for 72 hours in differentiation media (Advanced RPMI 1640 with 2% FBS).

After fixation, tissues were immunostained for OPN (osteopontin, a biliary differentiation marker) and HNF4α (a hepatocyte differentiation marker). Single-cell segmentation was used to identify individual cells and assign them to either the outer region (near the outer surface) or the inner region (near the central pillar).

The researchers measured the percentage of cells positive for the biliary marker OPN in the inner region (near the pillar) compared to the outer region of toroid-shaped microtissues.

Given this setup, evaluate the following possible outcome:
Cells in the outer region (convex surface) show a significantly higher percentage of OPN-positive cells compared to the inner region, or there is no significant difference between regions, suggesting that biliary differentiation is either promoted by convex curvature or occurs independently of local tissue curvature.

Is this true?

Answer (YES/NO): NO